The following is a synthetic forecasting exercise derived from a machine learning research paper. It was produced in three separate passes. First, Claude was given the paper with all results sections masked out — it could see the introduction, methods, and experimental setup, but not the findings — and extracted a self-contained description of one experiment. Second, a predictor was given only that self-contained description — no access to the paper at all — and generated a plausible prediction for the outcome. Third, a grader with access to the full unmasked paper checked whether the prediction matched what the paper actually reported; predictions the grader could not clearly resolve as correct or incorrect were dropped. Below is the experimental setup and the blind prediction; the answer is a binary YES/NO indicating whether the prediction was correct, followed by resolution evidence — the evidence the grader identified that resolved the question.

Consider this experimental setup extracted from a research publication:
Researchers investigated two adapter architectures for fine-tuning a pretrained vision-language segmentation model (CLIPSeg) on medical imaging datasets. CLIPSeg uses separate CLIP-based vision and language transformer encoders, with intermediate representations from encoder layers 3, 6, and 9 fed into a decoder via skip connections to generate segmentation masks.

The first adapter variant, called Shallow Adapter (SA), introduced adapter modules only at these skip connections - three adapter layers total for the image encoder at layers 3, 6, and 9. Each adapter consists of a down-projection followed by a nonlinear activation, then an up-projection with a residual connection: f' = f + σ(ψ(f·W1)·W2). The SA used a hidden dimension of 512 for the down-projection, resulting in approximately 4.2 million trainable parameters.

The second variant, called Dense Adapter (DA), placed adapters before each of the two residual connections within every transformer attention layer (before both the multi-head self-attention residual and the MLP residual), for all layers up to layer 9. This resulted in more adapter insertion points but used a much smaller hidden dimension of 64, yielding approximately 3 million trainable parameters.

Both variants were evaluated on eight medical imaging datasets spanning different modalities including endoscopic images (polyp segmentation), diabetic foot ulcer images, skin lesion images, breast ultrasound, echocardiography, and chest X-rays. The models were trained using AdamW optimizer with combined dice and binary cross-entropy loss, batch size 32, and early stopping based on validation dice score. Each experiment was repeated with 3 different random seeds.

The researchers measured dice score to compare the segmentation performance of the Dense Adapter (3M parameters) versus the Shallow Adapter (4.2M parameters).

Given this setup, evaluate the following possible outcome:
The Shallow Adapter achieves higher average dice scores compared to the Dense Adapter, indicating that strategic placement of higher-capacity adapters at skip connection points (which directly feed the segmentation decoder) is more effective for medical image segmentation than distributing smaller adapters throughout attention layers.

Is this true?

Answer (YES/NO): NO